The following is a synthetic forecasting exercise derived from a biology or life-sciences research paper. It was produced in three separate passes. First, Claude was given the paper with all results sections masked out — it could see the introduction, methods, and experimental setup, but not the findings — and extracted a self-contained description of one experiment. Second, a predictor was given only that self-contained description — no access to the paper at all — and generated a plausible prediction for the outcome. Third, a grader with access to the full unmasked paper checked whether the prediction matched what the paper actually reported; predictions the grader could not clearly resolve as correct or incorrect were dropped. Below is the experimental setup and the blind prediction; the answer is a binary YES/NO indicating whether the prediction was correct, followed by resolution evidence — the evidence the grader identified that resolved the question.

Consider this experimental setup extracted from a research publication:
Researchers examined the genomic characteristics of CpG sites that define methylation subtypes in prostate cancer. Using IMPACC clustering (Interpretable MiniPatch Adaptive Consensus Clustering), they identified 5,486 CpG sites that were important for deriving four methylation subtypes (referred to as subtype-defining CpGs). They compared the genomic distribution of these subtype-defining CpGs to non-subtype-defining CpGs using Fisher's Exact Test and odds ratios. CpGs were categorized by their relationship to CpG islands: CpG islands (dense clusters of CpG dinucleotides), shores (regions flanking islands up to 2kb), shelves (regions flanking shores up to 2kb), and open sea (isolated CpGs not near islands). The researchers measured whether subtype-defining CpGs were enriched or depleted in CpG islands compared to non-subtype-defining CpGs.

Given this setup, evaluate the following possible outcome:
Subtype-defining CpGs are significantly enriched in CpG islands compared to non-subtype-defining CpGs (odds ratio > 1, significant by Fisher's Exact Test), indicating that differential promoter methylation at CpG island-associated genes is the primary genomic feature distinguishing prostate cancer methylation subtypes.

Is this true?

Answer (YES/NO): NO